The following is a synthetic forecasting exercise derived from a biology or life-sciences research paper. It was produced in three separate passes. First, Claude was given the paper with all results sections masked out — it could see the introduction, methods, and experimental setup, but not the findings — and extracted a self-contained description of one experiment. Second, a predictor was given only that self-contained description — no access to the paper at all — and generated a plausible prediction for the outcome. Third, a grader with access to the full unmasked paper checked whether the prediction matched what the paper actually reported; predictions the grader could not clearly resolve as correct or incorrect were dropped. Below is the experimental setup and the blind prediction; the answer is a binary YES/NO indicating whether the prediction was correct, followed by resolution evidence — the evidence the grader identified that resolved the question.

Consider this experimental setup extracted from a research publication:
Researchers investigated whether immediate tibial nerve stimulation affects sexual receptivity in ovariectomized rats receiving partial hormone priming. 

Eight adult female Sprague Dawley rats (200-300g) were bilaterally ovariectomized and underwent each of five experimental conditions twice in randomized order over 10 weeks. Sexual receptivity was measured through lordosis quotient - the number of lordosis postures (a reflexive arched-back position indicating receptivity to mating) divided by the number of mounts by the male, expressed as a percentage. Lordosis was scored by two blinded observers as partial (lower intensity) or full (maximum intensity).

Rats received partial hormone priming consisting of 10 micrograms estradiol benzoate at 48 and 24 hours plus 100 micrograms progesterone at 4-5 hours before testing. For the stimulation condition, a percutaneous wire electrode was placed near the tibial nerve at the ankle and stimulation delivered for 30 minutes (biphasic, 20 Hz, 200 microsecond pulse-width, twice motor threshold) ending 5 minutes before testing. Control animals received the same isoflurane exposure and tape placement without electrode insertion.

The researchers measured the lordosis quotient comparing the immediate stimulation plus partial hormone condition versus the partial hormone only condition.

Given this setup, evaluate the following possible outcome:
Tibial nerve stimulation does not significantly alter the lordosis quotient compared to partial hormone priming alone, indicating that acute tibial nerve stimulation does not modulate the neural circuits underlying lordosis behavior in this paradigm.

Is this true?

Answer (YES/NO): YES